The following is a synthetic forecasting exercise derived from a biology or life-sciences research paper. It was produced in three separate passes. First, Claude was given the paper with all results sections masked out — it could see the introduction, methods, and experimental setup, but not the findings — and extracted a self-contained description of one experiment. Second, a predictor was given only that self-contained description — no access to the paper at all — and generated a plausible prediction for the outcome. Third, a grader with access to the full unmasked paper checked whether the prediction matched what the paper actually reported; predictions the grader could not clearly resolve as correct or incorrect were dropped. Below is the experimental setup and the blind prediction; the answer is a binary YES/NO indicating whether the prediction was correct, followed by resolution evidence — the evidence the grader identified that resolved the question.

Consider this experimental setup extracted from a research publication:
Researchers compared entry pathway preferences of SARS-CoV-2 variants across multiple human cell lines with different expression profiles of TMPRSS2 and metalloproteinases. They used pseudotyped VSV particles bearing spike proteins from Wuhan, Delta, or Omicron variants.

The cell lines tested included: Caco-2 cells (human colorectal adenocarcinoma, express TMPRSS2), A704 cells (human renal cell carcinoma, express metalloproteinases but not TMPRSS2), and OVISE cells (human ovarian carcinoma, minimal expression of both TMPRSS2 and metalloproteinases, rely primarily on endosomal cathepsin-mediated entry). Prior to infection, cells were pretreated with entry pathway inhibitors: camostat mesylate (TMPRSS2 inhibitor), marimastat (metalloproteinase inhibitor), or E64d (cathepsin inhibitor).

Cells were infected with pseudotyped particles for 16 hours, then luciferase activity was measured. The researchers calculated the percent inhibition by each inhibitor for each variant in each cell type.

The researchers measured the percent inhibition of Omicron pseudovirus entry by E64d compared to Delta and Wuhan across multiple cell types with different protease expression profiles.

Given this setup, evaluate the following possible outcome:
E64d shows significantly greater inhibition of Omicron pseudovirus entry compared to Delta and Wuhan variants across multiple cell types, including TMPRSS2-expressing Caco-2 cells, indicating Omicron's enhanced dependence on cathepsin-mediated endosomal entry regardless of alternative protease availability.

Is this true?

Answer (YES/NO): YES